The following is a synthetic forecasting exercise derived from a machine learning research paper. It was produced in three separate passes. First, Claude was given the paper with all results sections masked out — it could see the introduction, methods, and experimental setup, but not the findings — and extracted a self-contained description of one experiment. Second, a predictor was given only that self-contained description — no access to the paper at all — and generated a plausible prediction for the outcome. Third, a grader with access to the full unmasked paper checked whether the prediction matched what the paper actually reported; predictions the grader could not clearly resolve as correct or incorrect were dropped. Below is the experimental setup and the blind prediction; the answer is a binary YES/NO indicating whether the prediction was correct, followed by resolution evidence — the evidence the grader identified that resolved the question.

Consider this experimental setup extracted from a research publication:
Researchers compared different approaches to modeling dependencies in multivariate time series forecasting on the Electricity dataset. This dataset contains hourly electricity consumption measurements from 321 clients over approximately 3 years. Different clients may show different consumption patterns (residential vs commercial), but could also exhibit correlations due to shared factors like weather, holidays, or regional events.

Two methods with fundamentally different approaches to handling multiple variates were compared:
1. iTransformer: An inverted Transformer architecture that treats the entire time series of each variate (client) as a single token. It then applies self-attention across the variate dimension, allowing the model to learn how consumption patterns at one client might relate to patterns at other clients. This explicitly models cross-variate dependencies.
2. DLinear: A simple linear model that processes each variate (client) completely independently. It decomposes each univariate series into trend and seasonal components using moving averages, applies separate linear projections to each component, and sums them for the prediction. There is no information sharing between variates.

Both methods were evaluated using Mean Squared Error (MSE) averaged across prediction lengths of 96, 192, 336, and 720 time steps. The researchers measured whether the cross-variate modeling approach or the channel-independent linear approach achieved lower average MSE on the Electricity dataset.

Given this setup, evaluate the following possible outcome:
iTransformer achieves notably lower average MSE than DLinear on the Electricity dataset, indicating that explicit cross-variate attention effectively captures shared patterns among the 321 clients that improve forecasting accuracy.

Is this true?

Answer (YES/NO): YES